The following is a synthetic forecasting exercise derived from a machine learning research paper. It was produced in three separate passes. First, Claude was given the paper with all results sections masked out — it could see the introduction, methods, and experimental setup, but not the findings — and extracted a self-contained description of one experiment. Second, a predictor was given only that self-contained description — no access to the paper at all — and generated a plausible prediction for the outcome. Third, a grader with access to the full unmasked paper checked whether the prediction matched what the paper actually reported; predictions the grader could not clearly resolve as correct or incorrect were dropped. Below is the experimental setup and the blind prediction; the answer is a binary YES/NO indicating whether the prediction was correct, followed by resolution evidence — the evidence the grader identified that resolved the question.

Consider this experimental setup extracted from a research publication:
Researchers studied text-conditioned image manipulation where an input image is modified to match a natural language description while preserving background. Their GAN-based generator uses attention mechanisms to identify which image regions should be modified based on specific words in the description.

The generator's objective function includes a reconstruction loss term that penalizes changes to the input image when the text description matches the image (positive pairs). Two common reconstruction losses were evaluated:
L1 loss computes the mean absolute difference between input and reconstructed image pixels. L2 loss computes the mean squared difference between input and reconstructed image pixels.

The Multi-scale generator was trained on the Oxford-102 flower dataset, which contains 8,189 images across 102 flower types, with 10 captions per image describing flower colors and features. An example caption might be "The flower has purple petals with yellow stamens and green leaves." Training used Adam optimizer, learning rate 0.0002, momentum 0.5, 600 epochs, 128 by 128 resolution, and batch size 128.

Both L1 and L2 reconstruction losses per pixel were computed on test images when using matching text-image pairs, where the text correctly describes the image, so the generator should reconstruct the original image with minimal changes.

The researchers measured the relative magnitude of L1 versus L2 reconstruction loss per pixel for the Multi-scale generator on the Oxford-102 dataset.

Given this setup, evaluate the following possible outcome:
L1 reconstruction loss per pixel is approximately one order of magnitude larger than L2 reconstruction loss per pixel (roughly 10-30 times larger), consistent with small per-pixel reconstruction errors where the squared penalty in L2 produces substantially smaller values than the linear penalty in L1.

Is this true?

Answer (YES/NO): NO